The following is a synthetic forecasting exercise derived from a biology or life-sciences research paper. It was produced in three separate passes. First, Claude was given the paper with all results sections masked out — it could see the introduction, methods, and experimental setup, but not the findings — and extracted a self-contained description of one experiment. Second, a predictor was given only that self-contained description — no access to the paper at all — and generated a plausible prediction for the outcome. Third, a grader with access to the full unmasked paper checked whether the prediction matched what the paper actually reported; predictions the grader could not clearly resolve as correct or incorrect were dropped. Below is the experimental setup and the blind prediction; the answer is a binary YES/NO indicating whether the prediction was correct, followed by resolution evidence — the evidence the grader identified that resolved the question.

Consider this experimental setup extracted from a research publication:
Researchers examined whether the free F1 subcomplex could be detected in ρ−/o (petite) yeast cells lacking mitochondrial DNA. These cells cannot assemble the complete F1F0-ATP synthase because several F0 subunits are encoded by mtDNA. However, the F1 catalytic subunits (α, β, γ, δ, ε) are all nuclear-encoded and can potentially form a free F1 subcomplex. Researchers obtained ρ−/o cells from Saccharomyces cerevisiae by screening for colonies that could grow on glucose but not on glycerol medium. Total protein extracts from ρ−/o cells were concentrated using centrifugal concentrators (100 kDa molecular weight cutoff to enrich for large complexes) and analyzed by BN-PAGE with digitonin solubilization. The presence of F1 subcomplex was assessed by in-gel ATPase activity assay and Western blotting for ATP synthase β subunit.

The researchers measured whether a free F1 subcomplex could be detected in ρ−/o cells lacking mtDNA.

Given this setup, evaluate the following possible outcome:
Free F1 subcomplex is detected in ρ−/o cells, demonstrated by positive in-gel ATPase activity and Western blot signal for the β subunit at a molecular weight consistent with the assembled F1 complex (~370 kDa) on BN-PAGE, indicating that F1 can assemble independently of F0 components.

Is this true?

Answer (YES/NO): NO